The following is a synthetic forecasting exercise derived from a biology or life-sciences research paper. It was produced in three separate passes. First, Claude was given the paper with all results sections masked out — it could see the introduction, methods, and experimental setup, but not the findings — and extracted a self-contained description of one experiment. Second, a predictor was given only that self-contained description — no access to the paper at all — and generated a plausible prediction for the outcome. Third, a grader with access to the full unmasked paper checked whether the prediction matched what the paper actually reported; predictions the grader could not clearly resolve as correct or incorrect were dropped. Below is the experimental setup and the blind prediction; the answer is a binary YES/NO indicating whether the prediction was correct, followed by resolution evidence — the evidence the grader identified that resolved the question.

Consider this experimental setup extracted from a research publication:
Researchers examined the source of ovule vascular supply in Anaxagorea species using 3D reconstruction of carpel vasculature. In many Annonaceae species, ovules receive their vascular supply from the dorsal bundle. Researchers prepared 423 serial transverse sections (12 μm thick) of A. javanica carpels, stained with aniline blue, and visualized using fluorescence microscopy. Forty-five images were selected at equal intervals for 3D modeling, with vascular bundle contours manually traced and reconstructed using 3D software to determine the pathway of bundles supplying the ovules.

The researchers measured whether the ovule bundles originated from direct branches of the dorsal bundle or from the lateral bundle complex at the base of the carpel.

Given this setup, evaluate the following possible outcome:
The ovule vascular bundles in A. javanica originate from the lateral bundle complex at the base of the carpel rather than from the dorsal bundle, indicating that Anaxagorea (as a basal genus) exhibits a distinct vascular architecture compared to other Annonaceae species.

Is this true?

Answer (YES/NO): YES